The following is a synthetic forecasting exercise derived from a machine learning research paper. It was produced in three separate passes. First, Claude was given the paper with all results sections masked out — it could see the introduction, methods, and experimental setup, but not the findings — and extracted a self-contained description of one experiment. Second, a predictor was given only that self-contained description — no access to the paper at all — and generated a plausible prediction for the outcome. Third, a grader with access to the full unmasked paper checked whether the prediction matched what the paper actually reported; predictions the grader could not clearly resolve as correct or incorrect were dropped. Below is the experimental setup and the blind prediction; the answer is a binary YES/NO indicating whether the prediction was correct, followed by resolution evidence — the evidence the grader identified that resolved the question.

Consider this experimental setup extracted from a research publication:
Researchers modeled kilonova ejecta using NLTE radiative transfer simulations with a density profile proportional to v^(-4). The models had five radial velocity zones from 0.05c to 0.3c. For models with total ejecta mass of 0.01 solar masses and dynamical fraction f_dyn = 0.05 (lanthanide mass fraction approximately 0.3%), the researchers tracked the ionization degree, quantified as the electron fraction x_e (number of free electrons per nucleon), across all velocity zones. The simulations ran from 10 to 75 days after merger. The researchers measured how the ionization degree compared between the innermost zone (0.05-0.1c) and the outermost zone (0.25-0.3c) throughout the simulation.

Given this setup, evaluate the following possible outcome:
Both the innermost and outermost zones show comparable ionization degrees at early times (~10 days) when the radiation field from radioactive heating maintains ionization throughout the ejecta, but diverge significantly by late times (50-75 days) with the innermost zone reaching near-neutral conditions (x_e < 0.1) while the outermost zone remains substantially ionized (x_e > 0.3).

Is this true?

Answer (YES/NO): NO